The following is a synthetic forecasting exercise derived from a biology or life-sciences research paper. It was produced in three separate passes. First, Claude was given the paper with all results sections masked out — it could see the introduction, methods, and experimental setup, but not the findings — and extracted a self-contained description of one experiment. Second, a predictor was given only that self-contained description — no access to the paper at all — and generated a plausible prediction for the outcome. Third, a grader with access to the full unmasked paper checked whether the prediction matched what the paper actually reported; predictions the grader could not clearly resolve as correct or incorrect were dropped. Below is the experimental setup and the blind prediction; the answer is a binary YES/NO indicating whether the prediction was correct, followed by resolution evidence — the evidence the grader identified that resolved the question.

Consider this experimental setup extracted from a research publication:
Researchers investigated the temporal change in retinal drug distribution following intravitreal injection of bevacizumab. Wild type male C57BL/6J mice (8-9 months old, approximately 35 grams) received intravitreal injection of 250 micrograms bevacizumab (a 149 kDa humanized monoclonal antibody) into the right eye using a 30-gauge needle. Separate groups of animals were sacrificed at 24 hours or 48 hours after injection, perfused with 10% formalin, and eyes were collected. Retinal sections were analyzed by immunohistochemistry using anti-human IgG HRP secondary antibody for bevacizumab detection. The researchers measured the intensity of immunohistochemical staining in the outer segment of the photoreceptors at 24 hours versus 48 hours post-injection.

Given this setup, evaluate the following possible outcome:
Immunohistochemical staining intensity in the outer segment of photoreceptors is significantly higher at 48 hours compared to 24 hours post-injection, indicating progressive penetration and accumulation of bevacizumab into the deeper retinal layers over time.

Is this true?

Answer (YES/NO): NO